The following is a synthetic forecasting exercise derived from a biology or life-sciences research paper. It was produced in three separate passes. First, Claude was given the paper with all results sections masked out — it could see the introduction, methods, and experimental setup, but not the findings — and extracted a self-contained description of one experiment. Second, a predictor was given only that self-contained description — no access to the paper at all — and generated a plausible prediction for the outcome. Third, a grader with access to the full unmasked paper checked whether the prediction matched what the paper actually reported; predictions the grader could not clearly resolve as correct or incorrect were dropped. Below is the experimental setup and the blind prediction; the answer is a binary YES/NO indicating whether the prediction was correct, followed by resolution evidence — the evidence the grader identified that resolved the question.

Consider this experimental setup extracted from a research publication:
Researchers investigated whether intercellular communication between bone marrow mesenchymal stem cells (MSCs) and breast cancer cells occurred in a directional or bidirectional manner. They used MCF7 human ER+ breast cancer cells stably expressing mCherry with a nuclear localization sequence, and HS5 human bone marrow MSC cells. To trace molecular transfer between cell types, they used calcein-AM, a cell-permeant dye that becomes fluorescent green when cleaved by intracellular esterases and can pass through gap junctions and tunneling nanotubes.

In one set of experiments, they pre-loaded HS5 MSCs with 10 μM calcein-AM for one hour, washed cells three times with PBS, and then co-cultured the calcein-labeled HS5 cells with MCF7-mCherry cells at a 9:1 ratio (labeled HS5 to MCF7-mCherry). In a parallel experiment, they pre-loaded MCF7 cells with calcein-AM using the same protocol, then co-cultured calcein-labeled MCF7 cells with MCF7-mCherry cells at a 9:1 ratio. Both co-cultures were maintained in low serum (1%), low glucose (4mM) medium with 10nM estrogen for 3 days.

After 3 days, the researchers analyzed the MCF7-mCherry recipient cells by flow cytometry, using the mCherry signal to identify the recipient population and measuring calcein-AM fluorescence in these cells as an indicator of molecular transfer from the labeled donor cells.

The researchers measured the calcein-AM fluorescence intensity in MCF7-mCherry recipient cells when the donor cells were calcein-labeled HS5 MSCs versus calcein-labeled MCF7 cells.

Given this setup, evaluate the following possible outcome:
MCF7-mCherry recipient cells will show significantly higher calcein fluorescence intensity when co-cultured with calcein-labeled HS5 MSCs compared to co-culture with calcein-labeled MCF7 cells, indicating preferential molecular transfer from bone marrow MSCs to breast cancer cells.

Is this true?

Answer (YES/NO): YES